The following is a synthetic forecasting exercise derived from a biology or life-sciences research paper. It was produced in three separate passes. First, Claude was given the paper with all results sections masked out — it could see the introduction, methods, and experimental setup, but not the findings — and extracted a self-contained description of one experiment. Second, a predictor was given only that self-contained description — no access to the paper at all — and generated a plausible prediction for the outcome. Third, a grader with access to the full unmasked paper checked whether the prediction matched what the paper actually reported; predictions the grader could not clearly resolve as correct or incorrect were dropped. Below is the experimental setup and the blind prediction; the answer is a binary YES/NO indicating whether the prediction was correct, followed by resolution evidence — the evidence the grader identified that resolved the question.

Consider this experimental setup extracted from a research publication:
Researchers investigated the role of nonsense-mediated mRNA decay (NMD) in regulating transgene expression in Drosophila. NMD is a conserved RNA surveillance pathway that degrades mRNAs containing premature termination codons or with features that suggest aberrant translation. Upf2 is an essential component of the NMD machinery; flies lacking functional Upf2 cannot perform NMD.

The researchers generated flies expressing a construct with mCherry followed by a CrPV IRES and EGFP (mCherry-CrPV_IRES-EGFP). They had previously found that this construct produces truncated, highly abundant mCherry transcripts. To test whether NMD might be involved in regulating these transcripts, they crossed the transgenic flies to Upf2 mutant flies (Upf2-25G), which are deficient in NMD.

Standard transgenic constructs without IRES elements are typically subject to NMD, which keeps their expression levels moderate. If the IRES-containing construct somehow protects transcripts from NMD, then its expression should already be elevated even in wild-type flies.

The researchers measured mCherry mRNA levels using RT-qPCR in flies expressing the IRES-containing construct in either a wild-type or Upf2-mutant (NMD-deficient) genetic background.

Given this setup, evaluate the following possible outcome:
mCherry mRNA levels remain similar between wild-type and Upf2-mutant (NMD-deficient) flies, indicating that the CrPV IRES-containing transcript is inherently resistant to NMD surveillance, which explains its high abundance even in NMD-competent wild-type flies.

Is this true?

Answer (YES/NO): YES